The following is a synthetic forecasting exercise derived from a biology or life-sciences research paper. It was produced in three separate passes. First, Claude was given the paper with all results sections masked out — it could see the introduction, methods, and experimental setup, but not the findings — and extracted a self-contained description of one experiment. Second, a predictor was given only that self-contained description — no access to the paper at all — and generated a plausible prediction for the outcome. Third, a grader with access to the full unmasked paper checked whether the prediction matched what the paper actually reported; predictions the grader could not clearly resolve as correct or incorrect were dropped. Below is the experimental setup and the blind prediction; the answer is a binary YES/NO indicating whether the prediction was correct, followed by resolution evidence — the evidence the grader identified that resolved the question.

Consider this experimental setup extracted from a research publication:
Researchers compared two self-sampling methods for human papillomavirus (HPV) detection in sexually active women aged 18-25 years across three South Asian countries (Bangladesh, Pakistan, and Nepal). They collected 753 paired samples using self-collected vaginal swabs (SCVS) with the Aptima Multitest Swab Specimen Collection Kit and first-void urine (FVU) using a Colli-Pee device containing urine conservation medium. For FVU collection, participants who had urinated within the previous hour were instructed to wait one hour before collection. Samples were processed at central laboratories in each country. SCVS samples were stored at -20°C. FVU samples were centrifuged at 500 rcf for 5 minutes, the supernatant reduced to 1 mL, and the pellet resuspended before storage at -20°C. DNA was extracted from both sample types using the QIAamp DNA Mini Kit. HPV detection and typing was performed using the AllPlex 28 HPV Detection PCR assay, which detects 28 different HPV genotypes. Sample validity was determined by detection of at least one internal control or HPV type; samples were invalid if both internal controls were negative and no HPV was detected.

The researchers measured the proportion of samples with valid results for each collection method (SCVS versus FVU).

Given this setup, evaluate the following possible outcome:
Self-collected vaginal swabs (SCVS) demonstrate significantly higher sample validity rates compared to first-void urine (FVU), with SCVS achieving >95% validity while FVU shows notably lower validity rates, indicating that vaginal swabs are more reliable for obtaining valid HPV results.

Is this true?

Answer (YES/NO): NO